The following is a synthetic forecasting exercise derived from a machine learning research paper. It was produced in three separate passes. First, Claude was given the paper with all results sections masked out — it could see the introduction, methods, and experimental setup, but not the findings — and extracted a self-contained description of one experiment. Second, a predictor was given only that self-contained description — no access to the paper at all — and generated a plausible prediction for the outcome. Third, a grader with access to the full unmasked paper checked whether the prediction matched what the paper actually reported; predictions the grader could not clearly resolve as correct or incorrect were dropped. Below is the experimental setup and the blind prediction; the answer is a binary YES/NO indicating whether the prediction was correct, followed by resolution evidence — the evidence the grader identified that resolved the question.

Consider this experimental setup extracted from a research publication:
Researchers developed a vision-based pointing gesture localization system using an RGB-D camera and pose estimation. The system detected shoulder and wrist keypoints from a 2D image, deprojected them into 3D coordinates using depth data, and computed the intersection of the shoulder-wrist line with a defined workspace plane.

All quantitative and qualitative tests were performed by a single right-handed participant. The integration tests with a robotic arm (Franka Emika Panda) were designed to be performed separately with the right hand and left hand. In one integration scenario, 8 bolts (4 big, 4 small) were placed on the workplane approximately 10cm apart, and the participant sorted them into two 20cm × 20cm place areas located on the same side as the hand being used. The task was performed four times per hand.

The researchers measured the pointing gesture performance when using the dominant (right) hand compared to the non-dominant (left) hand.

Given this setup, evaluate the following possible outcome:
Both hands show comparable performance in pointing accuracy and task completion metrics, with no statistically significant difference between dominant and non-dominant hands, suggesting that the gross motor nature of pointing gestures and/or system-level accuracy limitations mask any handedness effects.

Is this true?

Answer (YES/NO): NO